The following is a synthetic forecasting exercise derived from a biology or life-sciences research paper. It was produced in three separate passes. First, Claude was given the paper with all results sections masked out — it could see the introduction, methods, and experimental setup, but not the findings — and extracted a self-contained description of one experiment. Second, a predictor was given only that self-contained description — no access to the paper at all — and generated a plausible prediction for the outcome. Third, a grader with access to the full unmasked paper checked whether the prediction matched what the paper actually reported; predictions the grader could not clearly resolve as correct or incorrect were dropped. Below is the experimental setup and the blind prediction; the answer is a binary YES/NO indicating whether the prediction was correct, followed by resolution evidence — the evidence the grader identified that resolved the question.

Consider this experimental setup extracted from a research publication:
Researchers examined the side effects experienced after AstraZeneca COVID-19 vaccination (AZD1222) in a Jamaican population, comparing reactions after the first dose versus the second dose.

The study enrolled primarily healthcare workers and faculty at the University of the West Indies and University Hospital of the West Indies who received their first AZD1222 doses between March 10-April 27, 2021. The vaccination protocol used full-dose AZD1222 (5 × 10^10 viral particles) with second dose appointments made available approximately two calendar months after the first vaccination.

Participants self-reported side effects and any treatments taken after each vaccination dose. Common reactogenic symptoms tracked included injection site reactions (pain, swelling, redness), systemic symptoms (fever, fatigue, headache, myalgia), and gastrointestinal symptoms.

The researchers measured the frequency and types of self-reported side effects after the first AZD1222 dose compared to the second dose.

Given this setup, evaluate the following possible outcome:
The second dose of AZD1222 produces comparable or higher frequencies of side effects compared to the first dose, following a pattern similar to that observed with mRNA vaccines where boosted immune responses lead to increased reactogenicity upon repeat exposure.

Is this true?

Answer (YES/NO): NO